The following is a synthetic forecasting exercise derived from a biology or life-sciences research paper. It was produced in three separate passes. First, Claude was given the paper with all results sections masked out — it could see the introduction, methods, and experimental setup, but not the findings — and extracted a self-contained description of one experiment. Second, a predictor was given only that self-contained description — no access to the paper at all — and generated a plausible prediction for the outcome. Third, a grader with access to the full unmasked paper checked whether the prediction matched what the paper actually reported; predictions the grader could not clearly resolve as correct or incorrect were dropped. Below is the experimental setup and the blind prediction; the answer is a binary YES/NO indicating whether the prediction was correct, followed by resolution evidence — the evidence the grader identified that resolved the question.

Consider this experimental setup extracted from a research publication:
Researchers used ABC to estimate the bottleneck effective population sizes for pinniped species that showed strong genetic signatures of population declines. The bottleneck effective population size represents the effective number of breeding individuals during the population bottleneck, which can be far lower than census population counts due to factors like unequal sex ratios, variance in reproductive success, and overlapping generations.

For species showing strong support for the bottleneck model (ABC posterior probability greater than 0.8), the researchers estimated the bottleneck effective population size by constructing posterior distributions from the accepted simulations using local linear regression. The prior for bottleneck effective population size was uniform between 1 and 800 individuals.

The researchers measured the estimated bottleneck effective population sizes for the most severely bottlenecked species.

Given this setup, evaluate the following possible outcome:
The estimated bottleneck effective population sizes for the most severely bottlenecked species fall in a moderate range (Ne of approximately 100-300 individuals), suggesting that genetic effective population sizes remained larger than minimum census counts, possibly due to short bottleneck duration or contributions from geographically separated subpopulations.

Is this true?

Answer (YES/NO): NO